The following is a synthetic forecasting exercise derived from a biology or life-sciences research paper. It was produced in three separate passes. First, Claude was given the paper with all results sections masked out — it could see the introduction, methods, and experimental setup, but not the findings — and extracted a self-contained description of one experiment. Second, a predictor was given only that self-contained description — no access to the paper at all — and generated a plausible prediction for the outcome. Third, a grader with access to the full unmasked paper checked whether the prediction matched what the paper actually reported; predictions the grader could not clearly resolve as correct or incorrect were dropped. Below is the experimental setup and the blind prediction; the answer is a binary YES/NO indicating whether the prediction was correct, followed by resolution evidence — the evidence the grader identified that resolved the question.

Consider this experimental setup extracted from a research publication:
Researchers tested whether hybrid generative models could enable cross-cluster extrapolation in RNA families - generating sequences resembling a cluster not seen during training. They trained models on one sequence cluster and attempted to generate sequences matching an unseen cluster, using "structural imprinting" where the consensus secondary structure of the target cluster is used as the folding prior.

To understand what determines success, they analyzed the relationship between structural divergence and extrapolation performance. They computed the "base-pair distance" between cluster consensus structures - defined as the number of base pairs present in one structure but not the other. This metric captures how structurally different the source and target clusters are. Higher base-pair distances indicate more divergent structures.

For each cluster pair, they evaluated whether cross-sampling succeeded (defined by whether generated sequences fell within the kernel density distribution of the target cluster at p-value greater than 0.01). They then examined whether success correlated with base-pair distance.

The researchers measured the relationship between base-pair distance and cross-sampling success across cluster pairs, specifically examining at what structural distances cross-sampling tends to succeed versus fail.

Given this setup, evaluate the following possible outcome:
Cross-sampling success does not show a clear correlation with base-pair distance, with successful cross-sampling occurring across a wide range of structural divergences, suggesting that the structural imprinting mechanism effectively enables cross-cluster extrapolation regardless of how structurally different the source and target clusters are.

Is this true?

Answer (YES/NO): NO